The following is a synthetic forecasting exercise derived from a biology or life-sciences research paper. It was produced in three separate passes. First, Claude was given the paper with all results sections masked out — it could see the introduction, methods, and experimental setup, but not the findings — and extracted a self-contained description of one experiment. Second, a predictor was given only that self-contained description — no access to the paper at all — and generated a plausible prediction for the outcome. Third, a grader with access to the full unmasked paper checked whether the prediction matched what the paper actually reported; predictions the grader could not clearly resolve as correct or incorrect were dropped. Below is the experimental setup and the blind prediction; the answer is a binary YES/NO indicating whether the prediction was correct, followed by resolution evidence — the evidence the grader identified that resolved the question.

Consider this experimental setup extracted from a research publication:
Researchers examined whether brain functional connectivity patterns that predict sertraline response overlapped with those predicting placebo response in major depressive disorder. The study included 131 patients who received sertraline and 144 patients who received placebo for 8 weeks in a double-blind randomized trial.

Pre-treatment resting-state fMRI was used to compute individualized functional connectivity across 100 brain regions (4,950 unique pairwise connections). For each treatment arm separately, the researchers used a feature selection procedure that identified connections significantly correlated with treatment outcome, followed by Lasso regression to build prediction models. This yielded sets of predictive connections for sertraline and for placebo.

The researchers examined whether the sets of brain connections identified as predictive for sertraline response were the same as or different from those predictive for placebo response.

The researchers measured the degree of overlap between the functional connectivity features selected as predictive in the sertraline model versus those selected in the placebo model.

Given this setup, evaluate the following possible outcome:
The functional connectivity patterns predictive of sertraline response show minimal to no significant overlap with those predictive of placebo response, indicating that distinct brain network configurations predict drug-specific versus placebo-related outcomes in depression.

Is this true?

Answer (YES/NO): YES